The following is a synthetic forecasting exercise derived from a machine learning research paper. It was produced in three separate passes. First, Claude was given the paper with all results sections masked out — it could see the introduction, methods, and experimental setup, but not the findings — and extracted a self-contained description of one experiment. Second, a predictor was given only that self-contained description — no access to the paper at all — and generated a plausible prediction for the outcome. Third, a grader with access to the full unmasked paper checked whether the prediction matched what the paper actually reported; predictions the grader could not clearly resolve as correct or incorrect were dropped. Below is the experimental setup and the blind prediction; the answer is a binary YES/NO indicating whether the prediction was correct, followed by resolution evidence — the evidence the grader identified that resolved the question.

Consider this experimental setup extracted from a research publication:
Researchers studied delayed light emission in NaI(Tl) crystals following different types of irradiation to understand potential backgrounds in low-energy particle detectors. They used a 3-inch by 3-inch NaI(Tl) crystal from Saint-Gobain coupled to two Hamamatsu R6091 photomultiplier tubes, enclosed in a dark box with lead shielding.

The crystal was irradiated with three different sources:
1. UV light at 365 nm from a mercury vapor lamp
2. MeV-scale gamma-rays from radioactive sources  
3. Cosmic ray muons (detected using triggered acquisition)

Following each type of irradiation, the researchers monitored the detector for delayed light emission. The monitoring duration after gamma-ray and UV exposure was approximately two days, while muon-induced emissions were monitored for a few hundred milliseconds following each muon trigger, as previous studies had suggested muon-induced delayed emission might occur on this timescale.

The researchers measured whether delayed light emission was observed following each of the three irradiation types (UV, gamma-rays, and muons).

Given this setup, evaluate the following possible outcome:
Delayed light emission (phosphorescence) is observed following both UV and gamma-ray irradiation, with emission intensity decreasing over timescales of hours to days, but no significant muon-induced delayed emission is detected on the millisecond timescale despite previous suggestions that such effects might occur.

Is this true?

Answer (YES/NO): NO